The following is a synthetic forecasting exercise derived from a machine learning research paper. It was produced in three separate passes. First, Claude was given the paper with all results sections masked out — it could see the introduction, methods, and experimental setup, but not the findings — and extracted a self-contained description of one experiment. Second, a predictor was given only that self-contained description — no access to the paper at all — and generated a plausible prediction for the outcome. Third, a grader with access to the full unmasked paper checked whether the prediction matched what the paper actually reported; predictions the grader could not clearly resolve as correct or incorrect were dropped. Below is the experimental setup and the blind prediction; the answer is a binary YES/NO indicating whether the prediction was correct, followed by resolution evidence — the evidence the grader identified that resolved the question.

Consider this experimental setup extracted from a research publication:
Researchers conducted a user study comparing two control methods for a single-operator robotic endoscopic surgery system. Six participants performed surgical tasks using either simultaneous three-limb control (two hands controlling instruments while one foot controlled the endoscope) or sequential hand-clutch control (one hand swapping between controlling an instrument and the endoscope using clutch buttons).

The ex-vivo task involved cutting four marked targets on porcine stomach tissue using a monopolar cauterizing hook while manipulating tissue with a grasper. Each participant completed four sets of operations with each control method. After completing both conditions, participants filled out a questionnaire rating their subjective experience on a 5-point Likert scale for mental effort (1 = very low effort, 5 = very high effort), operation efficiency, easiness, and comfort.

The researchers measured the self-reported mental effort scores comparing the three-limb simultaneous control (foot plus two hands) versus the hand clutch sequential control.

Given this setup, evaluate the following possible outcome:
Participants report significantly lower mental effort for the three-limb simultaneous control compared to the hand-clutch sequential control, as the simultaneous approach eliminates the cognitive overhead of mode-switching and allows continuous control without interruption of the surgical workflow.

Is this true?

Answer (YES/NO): YES